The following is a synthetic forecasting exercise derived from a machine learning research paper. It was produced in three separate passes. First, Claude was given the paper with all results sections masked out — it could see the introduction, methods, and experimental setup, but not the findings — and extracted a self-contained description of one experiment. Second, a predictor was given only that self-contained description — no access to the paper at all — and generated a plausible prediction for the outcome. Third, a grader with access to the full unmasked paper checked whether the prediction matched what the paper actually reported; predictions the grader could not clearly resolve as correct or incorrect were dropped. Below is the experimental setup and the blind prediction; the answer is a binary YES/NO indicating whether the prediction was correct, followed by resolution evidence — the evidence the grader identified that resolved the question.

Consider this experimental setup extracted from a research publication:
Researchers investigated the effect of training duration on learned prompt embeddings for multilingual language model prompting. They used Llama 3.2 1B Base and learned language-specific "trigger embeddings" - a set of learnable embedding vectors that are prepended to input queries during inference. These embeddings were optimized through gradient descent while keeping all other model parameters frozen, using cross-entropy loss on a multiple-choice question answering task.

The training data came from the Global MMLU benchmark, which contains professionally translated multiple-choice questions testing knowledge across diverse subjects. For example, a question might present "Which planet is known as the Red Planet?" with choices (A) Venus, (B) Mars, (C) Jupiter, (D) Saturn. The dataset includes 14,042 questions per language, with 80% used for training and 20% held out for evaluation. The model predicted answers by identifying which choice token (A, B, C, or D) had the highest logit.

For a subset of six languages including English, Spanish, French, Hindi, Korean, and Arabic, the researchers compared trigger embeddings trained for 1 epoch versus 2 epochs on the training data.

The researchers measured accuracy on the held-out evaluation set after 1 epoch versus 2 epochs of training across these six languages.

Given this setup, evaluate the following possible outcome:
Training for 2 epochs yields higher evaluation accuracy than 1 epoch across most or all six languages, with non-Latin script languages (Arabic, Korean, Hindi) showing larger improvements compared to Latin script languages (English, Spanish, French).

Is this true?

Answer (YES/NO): NO